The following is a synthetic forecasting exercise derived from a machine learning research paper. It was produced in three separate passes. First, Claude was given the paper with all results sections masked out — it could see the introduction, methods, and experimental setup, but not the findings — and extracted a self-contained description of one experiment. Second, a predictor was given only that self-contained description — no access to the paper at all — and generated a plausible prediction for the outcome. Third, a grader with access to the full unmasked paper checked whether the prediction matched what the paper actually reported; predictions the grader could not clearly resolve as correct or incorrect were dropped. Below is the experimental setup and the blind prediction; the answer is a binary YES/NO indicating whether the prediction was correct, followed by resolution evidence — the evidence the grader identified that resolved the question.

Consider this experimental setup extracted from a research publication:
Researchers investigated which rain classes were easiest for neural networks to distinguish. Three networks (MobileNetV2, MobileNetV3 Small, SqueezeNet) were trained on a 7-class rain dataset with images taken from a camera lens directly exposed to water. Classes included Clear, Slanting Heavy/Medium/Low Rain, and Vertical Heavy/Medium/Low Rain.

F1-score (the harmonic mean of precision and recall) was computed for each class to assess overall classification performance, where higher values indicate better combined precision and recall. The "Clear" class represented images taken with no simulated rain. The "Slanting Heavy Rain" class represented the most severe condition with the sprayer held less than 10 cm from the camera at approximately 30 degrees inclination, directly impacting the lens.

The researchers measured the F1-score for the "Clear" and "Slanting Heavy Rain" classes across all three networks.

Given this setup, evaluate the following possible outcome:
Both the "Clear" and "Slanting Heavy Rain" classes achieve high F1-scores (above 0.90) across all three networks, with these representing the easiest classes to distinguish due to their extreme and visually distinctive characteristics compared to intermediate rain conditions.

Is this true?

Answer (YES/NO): YES